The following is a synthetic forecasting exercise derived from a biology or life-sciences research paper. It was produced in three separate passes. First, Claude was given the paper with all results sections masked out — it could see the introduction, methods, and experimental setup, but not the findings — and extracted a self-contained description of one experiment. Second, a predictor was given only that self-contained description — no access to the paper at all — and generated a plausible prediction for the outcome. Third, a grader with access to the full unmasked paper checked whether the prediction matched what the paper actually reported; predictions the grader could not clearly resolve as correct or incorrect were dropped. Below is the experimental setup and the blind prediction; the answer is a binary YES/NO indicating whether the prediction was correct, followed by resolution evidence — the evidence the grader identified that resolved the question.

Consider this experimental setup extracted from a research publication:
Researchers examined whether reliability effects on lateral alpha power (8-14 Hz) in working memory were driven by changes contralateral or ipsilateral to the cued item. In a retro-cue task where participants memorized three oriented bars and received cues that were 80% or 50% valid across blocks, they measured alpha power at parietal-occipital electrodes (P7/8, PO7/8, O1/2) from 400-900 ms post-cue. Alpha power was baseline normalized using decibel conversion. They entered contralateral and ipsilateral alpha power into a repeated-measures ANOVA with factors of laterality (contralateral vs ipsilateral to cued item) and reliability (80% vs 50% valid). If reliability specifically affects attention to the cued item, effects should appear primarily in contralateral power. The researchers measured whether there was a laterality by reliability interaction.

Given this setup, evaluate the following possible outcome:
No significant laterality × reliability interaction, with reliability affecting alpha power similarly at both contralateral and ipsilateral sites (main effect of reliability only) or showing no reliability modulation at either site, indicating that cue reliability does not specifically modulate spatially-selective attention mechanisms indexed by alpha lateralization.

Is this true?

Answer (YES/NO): NO